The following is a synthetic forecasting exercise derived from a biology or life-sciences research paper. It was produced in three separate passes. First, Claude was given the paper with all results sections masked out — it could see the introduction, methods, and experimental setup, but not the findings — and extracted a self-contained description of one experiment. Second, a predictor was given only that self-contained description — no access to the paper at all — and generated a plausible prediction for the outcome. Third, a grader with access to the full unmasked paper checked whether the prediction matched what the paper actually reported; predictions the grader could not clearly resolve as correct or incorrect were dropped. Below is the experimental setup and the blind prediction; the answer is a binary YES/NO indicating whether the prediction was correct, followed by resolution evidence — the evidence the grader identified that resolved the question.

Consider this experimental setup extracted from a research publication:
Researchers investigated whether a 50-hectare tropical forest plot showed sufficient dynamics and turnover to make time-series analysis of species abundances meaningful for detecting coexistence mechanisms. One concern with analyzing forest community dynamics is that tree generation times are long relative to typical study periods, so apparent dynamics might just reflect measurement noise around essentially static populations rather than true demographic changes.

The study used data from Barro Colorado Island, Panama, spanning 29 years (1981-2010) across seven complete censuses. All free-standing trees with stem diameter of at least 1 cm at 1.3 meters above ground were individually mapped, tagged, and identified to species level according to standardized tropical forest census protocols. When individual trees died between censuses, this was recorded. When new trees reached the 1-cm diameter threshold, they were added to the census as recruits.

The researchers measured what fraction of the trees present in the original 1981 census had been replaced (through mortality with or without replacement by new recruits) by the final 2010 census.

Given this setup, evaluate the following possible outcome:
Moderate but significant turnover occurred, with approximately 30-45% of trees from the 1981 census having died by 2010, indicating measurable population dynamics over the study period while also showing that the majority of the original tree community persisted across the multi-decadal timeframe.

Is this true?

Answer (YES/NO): NO